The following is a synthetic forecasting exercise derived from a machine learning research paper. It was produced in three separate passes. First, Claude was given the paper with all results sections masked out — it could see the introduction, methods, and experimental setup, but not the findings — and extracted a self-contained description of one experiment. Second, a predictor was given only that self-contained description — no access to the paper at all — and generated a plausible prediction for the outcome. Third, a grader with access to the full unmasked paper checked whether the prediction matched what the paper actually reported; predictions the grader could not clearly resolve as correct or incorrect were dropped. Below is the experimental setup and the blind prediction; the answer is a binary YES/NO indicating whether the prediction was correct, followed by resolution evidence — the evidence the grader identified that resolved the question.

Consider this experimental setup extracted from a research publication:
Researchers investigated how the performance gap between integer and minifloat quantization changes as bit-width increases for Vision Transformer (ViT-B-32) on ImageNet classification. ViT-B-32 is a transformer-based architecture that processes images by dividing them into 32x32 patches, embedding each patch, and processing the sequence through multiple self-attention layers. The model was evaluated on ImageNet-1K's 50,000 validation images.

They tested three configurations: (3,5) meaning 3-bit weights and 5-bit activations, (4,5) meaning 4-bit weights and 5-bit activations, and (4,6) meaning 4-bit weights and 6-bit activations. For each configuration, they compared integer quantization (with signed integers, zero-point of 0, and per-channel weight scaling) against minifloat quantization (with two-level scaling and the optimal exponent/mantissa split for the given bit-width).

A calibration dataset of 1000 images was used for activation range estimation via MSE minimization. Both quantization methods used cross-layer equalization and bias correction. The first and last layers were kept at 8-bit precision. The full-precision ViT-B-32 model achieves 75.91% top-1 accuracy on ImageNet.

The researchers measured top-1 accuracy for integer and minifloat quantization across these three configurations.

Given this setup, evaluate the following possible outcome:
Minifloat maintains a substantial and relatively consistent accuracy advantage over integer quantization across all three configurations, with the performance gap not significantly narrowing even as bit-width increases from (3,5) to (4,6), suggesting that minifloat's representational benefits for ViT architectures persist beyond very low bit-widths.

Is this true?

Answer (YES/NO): NO